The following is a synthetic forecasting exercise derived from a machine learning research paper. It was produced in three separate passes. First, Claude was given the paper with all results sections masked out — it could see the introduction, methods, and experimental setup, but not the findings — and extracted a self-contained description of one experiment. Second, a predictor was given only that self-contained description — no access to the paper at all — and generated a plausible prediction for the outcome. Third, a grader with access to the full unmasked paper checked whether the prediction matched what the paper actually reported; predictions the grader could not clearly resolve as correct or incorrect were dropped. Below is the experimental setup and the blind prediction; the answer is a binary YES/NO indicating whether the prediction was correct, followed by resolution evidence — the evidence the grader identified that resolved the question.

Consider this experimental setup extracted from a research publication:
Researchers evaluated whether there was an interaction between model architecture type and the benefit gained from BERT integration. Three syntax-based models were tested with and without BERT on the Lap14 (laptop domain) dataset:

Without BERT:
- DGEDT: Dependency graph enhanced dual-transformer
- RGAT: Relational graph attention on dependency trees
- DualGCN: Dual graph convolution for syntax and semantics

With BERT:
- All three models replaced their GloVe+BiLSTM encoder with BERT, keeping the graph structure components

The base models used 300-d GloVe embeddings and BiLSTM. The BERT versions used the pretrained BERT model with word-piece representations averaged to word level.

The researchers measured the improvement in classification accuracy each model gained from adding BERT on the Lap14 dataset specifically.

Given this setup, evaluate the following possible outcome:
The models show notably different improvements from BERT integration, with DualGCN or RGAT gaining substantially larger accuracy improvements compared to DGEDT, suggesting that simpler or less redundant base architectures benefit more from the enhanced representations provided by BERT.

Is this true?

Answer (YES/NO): NO